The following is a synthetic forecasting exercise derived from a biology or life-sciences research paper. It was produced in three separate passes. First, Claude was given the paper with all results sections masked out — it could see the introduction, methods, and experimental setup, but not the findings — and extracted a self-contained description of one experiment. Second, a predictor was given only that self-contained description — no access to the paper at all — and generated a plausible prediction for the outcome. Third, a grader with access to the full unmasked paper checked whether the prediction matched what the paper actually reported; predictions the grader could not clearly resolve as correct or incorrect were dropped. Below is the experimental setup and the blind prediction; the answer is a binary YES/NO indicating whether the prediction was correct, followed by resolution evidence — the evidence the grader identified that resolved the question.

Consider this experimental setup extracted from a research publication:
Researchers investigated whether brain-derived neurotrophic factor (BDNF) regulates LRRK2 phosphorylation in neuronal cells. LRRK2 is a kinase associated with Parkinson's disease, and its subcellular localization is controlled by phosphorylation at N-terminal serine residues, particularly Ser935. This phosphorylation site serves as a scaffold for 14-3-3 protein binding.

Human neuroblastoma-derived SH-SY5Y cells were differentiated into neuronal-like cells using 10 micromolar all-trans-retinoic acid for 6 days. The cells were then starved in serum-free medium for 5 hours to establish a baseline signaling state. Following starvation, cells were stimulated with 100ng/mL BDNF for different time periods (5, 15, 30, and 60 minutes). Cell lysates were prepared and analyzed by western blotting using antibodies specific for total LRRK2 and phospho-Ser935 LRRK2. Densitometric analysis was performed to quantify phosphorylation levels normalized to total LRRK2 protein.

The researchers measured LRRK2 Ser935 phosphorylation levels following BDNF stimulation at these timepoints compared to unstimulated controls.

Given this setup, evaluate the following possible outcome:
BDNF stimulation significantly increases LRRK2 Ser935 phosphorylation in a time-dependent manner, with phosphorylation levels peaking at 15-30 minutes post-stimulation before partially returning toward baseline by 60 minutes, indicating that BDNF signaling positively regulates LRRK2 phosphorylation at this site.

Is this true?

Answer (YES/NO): NO